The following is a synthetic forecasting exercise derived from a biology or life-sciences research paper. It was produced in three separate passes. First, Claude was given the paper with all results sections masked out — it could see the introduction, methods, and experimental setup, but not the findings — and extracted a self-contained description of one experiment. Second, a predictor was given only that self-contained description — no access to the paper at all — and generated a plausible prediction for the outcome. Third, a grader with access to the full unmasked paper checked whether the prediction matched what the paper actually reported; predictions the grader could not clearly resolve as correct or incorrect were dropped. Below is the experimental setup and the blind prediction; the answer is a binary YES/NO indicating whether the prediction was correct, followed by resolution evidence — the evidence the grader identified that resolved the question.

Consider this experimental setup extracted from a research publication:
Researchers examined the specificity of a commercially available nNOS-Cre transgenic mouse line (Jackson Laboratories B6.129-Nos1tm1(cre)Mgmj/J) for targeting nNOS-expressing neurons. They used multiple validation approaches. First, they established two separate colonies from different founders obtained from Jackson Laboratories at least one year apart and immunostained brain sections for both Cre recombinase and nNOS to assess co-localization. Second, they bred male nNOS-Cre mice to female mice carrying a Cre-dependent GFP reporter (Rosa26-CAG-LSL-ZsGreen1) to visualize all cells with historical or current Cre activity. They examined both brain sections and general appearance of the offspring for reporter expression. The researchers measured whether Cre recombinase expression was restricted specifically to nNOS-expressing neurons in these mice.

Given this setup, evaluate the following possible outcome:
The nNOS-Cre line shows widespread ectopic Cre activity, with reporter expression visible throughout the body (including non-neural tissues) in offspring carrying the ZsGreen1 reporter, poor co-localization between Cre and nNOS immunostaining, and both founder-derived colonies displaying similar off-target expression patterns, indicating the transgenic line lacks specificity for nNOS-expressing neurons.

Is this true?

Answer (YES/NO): YES